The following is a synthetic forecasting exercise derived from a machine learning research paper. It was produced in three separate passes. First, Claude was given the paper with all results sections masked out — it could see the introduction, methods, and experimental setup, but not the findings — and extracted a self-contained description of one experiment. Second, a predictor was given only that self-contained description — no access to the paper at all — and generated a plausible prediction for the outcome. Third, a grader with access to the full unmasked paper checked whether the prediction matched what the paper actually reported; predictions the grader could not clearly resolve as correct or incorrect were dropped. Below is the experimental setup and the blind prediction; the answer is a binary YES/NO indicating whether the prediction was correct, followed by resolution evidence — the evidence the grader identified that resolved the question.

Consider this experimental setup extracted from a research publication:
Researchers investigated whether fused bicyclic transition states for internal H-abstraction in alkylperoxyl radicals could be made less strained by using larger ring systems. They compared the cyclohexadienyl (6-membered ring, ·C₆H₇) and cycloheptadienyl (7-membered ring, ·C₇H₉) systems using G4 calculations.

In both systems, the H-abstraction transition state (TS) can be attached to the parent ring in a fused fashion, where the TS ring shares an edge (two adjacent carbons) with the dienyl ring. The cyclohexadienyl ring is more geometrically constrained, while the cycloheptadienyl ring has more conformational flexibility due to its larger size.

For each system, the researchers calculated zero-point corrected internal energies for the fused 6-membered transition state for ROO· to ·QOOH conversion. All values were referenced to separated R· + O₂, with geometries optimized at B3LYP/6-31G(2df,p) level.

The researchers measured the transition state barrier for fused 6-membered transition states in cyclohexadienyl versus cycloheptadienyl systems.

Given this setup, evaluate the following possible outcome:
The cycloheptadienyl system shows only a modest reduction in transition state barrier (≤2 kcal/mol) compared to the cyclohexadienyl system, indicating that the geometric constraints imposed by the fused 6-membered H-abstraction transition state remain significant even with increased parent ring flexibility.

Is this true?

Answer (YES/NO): NO